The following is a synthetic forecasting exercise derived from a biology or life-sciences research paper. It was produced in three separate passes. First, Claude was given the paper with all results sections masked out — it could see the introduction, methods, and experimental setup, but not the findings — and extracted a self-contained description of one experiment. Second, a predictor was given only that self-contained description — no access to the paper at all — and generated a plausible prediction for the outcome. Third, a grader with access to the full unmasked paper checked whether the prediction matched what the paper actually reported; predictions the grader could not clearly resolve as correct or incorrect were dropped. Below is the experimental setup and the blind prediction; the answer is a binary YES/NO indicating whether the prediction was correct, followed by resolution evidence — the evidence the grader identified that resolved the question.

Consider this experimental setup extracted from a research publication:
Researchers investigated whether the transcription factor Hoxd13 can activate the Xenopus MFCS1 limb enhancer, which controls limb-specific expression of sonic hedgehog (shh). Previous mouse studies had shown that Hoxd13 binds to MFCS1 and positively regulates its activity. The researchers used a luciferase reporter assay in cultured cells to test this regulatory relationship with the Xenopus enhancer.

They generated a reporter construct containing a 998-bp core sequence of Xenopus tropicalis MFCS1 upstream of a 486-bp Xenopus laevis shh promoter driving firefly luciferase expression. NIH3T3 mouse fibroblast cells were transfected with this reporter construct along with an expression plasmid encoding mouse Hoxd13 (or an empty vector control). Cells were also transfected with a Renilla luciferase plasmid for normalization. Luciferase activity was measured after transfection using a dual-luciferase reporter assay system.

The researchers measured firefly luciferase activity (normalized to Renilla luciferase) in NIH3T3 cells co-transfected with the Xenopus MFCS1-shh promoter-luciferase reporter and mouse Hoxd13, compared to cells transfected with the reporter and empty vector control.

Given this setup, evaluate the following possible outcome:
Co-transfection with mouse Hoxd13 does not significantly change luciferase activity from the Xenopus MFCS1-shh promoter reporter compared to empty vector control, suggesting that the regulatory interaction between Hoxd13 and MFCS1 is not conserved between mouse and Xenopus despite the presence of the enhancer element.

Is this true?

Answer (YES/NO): NO